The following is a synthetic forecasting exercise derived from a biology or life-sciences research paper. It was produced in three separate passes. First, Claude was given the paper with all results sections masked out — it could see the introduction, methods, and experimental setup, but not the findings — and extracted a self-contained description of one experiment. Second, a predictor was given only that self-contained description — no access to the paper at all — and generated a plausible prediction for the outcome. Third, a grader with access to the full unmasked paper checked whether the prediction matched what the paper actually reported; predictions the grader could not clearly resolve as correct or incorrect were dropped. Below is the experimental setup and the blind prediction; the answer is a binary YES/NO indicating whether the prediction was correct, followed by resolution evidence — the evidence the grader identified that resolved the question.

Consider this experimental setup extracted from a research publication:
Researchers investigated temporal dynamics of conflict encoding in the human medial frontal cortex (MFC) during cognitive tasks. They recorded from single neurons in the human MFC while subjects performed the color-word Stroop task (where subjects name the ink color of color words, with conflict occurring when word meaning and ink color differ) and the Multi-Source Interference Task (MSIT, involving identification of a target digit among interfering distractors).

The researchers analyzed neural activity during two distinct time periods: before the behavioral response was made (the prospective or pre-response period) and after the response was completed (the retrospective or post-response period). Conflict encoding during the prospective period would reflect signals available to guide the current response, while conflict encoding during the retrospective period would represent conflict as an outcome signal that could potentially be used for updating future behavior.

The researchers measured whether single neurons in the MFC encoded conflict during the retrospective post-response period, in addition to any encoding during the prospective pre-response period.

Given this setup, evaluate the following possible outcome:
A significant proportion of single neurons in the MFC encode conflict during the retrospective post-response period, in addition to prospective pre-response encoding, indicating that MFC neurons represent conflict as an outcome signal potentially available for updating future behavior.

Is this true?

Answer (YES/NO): YES